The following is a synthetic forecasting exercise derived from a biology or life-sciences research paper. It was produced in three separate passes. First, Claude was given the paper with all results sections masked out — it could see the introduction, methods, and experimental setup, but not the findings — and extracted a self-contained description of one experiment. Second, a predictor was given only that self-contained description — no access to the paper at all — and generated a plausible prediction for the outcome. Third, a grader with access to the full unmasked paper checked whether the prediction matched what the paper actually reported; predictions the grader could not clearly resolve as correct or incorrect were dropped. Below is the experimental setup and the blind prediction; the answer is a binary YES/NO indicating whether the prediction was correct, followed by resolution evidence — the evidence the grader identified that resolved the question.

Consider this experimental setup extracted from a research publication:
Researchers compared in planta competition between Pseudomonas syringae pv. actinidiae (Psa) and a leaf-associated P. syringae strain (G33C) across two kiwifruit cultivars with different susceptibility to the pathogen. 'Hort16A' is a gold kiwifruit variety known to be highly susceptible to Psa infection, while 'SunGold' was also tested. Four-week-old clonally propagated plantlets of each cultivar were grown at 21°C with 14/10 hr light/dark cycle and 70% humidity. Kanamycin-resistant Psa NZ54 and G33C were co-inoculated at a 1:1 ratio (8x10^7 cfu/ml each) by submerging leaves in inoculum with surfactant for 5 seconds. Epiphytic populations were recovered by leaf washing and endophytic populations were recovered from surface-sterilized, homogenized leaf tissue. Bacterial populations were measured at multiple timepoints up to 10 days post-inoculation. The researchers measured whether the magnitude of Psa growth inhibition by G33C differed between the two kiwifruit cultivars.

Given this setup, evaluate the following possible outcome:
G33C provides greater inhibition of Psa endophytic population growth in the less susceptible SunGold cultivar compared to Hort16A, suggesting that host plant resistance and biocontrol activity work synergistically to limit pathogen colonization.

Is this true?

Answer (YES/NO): YES